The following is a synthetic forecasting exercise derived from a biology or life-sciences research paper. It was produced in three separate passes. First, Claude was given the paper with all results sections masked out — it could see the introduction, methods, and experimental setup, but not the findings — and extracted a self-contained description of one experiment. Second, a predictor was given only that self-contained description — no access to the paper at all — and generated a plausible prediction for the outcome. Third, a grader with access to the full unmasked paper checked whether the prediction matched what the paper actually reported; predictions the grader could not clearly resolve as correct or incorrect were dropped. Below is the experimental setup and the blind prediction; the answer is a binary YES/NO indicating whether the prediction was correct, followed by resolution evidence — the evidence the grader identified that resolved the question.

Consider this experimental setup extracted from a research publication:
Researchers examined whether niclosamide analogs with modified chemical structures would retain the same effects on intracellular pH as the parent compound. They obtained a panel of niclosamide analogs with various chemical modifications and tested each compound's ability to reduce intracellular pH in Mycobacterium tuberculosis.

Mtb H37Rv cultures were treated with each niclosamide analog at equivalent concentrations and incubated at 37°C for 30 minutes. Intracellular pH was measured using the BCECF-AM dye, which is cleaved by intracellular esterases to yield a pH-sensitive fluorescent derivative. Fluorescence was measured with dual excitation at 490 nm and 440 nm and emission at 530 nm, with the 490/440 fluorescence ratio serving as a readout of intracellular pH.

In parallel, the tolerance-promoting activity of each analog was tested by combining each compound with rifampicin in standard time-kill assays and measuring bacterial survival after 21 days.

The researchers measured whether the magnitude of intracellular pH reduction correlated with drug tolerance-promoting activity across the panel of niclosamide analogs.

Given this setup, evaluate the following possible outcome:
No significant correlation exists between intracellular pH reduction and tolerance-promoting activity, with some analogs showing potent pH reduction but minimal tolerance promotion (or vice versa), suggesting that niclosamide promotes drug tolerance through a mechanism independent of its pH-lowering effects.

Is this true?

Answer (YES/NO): NO